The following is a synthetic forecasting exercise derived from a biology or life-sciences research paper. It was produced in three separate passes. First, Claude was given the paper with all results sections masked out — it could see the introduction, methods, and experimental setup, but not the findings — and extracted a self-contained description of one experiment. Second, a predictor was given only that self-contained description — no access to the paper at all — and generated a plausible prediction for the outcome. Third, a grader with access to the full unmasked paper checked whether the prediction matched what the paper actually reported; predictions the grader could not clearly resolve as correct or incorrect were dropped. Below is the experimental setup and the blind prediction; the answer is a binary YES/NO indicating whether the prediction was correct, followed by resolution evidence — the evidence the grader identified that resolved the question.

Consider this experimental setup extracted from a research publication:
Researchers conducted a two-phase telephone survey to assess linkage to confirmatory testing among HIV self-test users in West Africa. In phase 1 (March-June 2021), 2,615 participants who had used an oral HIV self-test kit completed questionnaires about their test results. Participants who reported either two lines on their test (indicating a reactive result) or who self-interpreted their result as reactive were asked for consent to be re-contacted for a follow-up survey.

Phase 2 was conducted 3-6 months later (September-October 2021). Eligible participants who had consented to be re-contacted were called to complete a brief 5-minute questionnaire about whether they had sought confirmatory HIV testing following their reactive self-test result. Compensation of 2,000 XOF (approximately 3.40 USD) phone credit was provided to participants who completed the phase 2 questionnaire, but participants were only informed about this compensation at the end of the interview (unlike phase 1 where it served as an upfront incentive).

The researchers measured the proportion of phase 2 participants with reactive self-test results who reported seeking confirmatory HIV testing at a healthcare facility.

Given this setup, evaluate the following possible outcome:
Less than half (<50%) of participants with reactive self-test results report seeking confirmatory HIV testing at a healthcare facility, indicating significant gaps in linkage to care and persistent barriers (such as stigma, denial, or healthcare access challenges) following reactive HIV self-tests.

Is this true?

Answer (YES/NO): YES